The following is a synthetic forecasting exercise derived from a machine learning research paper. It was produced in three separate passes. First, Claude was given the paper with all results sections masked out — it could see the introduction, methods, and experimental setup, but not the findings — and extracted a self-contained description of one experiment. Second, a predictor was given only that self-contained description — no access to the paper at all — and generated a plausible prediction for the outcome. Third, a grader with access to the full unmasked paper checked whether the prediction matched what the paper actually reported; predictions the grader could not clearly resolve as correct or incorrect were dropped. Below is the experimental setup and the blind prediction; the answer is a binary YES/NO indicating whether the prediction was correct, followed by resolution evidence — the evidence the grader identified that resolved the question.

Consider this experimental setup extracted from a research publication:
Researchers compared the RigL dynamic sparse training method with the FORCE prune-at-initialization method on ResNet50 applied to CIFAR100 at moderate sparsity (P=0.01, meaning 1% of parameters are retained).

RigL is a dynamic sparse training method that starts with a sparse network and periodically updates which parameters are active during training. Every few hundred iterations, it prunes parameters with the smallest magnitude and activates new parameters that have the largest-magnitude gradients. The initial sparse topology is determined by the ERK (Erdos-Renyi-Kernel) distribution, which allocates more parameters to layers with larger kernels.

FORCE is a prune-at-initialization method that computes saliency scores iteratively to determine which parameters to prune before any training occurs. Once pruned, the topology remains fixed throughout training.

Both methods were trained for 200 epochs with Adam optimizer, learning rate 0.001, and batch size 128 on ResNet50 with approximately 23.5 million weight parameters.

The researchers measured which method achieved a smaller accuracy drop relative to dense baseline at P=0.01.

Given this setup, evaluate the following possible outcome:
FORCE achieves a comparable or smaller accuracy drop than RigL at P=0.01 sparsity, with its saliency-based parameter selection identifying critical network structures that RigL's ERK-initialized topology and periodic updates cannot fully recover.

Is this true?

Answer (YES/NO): NO